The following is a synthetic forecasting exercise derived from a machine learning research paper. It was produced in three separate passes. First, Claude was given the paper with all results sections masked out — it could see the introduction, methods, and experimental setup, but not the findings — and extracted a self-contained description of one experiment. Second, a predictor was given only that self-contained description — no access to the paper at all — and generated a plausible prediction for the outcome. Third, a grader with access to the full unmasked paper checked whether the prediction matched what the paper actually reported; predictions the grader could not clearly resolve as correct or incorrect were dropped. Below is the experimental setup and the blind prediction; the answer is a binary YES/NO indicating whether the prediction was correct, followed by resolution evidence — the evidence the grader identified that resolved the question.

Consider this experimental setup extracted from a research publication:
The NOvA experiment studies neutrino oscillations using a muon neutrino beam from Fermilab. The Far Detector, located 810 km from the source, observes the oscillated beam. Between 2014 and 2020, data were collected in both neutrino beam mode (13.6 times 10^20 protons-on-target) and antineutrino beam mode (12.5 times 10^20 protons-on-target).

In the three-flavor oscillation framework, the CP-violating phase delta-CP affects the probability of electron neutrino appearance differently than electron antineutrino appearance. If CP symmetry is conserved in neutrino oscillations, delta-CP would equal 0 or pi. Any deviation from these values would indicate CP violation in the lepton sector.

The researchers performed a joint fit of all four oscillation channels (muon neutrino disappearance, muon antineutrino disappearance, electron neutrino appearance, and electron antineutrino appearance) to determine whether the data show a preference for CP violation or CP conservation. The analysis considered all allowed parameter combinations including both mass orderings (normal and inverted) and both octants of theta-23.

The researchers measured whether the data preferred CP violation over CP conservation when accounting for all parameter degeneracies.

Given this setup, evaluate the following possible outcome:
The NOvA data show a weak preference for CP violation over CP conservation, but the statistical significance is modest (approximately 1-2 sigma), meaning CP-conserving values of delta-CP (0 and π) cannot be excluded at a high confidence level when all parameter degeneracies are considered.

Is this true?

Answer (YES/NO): NO